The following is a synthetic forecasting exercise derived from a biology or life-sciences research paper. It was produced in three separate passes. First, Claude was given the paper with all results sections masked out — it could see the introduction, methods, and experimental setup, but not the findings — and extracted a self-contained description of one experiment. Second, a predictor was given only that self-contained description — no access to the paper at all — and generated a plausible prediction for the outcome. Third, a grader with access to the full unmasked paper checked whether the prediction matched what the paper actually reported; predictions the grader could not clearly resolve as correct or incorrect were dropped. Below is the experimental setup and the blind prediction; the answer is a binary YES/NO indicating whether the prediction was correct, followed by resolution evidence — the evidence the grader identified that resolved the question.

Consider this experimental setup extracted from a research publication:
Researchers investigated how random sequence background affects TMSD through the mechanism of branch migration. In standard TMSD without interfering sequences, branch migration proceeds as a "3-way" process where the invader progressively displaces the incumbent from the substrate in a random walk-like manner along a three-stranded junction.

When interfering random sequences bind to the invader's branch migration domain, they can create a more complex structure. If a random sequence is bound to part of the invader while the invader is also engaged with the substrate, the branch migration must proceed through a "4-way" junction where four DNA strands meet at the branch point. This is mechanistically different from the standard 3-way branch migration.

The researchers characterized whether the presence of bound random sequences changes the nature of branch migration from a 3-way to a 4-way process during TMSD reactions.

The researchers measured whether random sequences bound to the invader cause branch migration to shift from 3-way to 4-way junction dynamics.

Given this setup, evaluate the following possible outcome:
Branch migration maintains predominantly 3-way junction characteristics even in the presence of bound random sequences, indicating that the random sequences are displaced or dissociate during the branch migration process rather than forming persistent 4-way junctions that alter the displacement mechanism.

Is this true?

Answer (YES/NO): NO